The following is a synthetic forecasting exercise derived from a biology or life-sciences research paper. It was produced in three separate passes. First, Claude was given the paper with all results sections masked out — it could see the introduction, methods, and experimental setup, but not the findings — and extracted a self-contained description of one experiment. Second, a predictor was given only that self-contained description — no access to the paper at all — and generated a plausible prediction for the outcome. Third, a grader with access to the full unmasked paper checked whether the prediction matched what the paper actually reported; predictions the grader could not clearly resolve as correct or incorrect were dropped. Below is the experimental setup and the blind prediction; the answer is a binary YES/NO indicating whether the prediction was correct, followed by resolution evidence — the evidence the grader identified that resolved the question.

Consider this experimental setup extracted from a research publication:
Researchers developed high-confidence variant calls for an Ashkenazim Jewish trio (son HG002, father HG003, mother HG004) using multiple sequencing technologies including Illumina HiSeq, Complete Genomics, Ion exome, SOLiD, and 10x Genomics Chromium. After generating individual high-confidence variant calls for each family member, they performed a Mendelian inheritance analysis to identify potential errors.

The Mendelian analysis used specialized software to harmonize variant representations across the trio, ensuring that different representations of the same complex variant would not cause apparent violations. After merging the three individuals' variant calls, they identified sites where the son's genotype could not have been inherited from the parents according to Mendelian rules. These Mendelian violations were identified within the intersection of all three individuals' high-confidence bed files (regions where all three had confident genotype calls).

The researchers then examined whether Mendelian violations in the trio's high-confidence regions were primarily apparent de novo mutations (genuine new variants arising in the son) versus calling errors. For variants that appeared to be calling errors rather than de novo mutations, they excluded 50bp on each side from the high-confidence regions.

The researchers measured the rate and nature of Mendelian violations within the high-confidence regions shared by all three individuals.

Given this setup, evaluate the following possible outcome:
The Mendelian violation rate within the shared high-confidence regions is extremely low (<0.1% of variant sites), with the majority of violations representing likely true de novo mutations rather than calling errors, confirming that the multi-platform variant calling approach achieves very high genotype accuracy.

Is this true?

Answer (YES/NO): YES